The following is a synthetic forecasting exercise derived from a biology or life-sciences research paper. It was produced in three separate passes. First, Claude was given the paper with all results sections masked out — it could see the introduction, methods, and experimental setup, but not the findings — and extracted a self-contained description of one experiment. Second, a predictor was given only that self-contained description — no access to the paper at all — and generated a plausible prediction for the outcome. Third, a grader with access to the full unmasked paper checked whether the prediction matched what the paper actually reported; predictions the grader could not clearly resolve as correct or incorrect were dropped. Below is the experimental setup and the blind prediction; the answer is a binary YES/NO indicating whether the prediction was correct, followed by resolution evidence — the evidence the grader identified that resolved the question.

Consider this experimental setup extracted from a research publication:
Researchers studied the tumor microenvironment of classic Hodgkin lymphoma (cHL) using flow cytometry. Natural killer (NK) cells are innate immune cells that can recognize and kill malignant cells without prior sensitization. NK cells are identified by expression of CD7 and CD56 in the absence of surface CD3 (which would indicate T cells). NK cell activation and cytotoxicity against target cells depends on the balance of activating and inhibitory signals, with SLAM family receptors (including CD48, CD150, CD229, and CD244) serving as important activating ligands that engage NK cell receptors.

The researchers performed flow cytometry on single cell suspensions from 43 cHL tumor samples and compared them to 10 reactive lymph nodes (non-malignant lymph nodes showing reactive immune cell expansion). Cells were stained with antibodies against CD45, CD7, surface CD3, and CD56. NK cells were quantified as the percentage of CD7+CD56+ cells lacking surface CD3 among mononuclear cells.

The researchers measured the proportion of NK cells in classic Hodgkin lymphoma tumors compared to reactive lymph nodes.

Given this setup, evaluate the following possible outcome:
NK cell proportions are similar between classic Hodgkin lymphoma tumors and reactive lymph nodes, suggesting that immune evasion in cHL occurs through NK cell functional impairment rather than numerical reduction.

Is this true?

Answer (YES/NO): NO